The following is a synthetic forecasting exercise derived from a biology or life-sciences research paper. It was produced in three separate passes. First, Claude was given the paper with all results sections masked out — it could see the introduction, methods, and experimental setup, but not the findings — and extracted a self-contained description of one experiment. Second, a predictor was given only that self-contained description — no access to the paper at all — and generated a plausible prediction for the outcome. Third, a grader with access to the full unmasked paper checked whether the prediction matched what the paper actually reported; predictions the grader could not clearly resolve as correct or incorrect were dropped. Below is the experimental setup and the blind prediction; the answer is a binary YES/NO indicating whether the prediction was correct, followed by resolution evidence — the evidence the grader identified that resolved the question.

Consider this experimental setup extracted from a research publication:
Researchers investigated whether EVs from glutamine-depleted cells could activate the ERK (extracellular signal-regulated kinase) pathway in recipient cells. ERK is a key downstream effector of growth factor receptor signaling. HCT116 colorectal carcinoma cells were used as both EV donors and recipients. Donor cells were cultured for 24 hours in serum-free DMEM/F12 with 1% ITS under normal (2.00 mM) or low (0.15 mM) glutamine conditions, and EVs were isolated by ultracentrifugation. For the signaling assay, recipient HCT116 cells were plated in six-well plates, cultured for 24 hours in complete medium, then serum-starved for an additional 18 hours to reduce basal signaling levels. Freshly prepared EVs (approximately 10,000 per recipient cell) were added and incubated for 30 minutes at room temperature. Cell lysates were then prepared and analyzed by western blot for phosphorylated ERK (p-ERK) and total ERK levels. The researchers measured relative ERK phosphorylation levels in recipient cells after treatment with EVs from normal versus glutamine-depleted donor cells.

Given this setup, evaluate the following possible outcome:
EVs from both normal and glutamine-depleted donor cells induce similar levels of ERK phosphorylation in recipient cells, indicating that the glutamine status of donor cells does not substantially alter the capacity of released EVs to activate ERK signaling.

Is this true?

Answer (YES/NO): NO